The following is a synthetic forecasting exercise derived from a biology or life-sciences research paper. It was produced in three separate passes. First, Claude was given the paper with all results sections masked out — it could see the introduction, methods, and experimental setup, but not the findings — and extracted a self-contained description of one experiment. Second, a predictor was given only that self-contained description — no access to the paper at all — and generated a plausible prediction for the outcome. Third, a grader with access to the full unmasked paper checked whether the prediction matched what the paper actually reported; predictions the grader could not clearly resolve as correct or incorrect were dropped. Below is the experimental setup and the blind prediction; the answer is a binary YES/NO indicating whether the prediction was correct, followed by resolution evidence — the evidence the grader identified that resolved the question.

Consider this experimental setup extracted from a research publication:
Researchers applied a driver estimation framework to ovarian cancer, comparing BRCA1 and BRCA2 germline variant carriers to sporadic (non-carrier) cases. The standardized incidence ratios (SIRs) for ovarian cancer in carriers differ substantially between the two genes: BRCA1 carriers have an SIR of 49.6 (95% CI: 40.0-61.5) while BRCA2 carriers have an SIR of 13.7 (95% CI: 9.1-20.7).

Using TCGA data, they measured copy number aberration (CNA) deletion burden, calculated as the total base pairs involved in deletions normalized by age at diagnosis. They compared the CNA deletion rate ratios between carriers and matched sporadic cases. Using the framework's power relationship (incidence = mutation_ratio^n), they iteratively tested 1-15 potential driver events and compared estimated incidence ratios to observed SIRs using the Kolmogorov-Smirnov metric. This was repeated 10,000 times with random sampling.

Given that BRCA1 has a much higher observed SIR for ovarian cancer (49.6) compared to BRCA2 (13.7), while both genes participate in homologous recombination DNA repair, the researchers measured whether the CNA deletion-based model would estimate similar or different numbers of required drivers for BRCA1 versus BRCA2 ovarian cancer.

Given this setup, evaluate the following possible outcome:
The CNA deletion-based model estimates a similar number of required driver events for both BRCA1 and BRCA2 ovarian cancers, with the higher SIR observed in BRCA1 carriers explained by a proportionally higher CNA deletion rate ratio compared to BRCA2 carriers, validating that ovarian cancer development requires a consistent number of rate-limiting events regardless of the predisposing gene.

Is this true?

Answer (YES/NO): NO